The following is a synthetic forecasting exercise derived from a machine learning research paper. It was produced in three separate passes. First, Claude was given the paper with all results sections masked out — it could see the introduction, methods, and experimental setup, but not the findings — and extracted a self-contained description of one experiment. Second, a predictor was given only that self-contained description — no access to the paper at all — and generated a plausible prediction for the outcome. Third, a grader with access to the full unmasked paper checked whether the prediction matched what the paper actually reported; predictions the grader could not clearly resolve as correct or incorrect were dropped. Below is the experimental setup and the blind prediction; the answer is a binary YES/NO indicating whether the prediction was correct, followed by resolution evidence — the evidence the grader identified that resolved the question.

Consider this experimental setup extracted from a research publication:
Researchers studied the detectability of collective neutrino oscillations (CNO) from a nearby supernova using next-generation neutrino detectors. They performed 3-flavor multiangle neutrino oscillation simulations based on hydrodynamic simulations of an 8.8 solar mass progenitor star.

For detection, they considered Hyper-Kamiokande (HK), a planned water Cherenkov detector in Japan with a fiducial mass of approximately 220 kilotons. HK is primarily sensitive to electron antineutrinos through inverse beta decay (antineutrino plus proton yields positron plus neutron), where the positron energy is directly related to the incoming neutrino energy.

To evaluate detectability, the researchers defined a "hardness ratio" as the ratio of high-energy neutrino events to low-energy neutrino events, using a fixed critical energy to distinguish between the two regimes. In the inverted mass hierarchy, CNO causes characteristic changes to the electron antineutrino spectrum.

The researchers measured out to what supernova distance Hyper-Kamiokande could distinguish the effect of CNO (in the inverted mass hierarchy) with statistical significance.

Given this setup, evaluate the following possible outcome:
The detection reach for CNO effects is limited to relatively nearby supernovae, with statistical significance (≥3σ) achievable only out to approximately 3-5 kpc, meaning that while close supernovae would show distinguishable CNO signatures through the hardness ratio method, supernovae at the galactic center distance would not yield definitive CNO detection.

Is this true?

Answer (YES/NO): NO